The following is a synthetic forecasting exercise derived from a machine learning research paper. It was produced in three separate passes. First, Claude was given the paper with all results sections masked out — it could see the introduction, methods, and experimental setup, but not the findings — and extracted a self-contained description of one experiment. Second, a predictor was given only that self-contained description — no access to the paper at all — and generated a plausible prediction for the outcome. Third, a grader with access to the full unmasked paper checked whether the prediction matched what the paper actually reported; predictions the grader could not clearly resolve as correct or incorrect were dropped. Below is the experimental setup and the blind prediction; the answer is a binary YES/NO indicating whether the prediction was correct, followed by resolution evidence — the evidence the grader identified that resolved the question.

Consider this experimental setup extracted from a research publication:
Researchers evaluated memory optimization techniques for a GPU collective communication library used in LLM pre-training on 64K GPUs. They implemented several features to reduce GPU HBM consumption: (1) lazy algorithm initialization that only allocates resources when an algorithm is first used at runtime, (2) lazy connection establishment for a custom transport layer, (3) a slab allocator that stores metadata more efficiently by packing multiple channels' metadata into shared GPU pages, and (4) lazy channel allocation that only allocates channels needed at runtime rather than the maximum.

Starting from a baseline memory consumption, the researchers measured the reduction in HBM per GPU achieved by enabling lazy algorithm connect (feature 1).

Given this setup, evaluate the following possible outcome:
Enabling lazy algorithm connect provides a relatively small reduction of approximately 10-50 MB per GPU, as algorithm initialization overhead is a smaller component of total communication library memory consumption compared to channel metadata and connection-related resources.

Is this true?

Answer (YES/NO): NO